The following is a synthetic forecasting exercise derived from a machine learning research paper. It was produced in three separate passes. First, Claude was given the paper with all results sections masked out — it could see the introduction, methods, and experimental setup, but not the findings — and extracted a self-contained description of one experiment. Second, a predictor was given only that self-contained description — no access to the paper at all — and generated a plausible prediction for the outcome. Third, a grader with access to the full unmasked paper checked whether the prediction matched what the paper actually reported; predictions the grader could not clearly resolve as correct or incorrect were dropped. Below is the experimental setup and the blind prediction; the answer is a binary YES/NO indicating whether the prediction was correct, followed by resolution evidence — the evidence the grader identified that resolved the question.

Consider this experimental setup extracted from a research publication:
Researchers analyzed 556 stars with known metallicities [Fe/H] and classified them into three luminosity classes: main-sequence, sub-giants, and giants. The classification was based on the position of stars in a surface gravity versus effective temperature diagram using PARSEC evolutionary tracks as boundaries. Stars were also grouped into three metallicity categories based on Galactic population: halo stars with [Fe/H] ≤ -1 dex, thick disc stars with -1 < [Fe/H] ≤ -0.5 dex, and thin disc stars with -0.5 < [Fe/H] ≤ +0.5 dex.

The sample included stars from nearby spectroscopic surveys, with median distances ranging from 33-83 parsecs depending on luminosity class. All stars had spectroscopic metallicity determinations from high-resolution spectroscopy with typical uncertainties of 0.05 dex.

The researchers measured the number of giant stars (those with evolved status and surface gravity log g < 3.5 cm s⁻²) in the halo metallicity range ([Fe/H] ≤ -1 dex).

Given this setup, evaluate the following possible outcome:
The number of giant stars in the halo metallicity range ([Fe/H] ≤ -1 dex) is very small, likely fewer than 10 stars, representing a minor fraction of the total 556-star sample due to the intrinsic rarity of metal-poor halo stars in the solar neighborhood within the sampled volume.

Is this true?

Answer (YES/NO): YES